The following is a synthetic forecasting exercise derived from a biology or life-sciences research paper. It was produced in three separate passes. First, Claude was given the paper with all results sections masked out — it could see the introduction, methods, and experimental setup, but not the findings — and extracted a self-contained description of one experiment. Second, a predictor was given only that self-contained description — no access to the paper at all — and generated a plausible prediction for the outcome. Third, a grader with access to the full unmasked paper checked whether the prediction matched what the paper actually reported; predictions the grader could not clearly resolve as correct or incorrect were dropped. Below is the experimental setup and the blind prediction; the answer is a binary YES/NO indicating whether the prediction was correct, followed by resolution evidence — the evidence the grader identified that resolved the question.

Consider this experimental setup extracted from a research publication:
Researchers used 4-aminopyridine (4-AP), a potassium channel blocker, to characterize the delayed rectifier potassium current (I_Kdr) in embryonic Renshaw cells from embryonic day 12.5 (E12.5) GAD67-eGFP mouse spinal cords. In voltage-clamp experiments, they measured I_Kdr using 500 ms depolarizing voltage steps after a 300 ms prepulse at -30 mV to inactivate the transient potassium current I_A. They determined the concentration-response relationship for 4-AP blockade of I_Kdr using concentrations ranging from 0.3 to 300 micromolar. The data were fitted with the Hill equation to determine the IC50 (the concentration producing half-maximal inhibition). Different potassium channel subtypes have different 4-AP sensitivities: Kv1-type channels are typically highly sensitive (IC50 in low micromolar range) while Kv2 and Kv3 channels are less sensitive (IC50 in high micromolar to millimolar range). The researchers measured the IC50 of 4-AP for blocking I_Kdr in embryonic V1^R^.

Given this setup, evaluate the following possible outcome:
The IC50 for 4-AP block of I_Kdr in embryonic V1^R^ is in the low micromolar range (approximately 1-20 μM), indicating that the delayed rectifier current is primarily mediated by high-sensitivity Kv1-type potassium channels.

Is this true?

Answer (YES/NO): NO